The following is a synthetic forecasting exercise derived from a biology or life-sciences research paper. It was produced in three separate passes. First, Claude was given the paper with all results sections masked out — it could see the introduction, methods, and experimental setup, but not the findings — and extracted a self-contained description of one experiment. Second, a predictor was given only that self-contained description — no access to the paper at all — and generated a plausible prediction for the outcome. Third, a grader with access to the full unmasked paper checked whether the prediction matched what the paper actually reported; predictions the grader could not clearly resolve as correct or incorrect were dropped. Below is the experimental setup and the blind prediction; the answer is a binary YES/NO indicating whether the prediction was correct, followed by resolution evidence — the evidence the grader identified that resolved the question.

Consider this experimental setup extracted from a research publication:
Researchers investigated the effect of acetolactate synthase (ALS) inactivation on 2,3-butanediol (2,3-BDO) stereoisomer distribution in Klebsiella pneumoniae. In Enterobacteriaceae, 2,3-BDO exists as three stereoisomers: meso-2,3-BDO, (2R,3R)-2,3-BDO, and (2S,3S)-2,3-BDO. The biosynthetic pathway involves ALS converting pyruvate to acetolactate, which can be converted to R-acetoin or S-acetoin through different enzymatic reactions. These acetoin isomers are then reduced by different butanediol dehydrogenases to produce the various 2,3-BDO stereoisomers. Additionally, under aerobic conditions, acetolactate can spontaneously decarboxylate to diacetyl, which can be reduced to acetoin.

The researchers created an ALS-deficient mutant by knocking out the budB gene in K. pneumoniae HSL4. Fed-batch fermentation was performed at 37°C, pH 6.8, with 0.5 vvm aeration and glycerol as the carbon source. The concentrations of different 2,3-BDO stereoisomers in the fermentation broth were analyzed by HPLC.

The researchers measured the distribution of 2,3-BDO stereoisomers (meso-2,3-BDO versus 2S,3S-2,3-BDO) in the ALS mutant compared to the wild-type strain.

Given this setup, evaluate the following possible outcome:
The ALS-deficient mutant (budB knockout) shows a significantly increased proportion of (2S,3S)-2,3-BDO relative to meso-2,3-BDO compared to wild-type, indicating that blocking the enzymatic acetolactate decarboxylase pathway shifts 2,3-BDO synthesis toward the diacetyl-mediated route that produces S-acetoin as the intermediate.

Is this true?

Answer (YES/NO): YES